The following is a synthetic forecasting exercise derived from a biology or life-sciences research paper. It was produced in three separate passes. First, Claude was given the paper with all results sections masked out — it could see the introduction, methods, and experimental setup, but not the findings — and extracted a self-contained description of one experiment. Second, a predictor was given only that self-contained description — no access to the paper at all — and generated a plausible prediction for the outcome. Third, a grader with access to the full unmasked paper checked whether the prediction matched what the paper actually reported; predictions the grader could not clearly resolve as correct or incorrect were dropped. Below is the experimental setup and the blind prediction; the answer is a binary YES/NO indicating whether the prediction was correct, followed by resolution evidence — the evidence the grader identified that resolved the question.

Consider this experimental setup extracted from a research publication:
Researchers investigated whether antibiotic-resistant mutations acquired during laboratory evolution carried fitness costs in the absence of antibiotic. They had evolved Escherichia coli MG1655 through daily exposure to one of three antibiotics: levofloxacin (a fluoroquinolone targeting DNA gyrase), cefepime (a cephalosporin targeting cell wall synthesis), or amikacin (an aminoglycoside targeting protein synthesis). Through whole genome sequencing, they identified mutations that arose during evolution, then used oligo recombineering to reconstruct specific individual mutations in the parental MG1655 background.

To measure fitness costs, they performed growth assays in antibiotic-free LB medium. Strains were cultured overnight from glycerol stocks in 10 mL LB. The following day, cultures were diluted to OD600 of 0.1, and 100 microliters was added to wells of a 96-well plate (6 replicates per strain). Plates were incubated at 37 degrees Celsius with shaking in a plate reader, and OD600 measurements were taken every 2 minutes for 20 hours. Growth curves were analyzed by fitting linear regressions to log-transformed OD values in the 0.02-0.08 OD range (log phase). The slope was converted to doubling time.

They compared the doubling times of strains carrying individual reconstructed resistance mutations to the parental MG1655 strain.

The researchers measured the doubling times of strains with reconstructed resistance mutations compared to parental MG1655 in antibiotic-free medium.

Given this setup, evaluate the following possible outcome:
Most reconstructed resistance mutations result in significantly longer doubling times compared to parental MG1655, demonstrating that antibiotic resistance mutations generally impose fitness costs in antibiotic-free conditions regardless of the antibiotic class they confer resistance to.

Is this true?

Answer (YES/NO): NO